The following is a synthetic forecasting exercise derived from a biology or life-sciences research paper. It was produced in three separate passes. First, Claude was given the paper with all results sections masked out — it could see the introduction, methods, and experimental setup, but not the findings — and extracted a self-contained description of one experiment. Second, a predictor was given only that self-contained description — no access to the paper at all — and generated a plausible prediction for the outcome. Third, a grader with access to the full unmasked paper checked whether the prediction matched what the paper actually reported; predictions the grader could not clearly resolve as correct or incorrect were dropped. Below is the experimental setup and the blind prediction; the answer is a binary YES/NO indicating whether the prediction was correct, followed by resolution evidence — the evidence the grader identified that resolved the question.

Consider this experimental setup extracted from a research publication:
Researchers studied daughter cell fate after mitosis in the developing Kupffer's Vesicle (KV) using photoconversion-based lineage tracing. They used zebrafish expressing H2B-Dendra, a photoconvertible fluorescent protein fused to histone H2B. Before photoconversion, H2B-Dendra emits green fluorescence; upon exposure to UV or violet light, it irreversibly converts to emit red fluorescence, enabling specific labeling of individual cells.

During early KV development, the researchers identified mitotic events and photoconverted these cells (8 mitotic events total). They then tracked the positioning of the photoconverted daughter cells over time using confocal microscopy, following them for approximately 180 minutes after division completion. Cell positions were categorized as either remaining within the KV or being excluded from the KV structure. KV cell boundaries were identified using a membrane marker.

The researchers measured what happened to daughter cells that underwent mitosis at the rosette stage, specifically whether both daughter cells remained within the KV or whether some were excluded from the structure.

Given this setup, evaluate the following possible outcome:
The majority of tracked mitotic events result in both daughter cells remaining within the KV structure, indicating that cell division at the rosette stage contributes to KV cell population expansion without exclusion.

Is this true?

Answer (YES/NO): YES